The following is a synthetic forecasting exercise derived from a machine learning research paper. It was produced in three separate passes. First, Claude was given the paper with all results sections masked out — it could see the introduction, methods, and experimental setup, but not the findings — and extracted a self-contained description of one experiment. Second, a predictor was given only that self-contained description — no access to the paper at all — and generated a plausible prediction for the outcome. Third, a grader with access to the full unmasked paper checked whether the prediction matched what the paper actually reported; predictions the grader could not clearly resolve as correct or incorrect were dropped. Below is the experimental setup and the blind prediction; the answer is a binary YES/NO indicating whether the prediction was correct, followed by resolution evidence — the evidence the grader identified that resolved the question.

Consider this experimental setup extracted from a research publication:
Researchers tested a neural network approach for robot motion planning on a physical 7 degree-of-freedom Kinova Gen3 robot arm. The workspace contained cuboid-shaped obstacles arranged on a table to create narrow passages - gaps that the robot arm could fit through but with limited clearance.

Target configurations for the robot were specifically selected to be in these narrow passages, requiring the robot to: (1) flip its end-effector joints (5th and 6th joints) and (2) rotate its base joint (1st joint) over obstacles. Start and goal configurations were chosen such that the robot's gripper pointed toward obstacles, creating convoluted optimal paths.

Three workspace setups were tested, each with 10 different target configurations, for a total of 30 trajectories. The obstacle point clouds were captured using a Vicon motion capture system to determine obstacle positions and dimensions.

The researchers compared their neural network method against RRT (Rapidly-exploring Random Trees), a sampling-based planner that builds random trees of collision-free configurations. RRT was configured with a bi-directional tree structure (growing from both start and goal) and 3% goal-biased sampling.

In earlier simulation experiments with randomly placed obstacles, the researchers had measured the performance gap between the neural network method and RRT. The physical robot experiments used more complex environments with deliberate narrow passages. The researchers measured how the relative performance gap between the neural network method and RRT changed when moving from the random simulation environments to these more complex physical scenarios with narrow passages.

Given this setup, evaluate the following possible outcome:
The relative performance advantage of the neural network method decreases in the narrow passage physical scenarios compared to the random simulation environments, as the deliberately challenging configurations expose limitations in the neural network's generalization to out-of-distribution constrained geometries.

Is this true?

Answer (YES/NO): NO